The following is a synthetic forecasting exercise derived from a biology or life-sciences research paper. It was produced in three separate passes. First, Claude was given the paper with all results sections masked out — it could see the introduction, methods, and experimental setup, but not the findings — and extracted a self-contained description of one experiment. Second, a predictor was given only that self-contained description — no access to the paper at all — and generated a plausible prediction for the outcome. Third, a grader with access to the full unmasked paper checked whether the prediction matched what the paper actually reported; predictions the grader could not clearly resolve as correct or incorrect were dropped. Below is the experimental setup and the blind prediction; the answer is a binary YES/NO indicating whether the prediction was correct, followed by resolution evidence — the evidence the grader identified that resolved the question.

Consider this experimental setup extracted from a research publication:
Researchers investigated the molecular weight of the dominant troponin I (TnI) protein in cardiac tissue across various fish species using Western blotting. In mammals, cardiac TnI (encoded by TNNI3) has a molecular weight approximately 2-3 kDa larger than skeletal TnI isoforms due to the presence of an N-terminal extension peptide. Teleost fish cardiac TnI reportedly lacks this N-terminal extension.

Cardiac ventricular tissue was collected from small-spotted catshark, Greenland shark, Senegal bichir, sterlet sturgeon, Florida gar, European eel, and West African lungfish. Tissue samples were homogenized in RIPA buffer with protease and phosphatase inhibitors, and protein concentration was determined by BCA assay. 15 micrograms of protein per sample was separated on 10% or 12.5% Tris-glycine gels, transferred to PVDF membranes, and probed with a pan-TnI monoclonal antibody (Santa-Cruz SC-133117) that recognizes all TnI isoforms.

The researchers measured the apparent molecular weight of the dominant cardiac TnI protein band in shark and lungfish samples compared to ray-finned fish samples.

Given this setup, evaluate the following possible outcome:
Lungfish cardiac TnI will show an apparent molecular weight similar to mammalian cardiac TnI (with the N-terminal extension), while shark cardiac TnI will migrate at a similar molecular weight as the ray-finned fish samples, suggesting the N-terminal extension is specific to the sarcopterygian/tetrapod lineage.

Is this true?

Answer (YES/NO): NO